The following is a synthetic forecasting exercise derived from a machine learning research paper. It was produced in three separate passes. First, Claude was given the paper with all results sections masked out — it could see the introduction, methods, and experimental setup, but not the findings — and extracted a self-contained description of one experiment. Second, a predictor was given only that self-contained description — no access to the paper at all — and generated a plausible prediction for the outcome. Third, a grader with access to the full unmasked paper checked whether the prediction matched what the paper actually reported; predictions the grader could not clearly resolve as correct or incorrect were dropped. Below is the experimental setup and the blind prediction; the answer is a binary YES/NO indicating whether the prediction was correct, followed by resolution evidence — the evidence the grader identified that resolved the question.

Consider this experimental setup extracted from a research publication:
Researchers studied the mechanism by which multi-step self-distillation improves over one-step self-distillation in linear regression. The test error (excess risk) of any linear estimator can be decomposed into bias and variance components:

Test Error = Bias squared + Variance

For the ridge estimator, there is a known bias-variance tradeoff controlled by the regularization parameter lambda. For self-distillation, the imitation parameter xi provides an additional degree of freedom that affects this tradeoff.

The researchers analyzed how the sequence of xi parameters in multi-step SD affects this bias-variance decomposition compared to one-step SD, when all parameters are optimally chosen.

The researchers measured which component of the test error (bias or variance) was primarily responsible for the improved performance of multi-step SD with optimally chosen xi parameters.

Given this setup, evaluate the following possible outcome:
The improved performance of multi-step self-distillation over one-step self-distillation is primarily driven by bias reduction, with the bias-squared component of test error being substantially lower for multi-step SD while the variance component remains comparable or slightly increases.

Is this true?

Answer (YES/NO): NO